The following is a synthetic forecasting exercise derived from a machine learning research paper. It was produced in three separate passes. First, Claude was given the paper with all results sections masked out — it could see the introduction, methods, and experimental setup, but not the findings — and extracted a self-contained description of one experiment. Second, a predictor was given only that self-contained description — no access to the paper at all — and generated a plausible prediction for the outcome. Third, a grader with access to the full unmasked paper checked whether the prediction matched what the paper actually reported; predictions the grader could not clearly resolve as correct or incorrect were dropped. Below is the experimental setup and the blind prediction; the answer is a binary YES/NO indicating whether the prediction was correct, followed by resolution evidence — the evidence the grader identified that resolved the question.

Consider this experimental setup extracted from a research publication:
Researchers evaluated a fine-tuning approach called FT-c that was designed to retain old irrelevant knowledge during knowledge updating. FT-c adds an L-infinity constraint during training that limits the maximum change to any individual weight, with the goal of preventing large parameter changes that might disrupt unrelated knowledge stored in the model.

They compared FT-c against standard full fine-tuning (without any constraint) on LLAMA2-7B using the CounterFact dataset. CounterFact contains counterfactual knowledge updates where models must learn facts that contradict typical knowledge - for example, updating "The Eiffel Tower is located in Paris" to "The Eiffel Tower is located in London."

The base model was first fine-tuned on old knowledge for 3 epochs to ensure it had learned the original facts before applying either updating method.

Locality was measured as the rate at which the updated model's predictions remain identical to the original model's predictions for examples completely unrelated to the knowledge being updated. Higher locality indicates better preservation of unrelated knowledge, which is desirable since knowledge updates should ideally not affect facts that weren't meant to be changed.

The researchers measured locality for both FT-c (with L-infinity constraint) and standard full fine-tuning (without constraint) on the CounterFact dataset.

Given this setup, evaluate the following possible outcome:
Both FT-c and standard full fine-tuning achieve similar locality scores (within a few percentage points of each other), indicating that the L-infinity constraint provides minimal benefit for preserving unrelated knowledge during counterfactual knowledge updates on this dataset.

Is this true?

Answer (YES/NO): NO